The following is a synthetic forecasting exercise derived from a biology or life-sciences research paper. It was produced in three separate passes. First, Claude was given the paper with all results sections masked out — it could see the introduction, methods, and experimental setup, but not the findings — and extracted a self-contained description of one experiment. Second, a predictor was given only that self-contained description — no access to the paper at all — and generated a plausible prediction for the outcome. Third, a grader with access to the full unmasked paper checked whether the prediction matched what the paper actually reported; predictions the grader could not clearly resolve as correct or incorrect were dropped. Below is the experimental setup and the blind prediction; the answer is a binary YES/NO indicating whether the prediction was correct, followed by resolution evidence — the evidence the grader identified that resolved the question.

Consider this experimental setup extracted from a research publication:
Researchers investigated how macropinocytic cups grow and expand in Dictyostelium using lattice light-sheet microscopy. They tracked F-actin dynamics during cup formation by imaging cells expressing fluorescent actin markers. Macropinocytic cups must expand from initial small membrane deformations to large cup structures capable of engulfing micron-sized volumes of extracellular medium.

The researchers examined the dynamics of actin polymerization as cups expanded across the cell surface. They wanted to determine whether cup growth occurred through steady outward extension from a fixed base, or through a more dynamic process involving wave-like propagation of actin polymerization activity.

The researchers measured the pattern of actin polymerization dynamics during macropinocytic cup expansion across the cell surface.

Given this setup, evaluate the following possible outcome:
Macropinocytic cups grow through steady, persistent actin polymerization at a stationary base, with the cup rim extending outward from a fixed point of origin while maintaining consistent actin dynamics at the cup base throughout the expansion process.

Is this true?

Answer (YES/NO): NO